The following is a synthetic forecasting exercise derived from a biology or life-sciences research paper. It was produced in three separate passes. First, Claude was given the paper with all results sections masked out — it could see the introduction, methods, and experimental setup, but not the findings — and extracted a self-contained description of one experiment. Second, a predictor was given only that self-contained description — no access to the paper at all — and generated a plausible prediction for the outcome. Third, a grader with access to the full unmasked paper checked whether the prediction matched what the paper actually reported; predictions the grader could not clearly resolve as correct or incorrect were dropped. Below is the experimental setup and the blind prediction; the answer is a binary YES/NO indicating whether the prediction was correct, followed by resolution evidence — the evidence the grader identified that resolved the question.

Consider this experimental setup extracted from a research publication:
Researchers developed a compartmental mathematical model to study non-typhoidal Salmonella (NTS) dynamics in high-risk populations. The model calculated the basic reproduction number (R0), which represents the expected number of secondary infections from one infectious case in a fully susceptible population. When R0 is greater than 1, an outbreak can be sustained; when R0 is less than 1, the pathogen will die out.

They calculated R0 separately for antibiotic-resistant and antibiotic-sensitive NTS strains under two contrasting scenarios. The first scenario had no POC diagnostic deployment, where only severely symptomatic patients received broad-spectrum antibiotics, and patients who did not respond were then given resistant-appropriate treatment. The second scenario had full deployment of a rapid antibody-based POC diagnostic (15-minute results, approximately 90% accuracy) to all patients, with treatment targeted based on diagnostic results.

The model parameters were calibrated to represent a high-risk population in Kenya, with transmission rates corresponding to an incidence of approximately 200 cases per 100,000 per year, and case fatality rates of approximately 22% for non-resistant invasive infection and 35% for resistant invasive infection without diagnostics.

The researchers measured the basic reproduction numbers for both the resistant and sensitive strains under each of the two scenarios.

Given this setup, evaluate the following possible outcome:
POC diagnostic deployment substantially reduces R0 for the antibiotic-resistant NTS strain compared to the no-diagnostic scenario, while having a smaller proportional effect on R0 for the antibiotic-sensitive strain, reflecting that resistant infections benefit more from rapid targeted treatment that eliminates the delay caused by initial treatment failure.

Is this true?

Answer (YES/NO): YES